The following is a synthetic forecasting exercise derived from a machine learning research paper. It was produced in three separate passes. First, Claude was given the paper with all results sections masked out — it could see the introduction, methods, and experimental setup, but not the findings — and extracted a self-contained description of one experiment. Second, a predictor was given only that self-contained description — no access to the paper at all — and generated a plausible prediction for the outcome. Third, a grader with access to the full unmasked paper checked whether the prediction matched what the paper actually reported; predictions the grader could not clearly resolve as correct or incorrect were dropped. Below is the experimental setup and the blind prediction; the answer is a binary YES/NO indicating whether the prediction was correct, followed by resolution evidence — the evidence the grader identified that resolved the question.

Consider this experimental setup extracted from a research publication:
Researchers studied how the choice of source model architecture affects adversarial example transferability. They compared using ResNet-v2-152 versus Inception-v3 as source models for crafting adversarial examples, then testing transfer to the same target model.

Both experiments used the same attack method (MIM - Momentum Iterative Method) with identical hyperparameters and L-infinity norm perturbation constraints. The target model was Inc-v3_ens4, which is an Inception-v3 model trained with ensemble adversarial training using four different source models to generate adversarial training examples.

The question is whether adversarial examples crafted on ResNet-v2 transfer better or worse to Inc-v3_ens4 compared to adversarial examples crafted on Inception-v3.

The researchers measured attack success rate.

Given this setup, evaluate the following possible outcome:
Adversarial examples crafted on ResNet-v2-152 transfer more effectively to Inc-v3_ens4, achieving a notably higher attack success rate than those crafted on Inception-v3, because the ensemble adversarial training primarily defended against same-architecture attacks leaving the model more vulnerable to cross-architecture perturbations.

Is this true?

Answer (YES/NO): YES